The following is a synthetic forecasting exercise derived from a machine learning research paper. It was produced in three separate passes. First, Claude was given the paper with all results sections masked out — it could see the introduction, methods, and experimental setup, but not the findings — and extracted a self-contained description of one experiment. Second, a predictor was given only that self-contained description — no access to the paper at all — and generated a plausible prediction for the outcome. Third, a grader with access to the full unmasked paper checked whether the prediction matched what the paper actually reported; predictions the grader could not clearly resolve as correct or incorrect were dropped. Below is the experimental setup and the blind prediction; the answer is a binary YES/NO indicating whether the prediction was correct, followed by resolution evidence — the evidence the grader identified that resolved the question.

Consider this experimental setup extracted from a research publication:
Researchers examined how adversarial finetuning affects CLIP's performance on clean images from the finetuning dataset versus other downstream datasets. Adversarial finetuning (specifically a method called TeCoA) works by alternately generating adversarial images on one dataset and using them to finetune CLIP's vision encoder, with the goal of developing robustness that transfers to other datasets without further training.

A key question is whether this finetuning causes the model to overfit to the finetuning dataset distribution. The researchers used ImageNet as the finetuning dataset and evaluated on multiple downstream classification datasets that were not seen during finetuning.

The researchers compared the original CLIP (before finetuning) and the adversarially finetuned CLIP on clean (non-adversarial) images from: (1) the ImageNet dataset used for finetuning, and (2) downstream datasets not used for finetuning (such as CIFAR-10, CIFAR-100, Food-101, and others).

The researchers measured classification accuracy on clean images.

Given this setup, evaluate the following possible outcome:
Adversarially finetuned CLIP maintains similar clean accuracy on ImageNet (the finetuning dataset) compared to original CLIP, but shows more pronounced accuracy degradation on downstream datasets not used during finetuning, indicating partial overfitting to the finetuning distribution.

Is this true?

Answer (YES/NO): NO